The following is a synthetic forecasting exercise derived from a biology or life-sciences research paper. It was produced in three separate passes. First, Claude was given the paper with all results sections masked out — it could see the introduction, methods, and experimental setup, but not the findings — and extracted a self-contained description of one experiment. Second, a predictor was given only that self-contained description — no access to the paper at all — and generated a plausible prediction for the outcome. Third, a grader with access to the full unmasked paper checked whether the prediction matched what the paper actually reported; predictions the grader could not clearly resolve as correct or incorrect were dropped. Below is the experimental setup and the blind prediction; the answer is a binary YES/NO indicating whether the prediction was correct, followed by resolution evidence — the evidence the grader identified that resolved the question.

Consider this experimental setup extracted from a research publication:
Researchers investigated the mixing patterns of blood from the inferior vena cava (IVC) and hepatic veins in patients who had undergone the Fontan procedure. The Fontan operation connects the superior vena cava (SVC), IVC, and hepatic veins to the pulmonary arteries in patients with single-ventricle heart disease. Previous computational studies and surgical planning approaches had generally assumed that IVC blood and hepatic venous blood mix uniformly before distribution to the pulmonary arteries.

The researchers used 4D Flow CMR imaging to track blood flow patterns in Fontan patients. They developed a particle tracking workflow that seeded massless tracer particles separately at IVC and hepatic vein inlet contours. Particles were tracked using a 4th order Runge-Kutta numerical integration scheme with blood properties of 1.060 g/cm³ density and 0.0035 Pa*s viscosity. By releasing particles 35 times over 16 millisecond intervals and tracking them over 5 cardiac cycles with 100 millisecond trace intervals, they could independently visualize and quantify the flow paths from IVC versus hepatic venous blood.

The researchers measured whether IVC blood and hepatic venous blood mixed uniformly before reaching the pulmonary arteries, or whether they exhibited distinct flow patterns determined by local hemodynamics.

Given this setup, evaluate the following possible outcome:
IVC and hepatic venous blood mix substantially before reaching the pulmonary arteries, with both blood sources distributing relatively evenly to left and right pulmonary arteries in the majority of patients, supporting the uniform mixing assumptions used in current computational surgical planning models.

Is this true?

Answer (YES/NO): NO